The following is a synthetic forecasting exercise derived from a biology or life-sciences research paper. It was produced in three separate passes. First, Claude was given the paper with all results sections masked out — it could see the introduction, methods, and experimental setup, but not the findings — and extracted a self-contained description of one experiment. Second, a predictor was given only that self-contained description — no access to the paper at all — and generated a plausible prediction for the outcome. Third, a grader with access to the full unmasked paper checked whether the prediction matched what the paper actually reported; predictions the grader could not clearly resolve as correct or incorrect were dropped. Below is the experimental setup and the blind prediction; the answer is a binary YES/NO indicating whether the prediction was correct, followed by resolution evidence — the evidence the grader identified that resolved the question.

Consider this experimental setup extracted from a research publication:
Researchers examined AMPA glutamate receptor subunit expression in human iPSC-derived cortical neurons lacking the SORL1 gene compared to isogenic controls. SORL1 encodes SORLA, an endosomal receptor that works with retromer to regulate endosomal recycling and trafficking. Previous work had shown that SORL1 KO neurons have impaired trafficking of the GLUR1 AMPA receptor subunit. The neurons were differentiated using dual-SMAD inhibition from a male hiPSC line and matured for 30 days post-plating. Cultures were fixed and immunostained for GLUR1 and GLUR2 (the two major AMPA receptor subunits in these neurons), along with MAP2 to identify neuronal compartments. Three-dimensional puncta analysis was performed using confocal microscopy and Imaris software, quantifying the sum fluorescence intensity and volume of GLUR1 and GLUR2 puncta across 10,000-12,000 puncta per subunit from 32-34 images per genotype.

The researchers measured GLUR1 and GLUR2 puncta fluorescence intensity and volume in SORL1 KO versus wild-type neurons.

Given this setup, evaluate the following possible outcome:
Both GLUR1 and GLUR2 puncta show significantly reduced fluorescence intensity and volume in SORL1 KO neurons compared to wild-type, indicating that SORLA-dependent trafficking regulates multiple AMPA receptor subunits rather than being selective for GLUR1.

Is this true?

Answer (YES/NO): NO